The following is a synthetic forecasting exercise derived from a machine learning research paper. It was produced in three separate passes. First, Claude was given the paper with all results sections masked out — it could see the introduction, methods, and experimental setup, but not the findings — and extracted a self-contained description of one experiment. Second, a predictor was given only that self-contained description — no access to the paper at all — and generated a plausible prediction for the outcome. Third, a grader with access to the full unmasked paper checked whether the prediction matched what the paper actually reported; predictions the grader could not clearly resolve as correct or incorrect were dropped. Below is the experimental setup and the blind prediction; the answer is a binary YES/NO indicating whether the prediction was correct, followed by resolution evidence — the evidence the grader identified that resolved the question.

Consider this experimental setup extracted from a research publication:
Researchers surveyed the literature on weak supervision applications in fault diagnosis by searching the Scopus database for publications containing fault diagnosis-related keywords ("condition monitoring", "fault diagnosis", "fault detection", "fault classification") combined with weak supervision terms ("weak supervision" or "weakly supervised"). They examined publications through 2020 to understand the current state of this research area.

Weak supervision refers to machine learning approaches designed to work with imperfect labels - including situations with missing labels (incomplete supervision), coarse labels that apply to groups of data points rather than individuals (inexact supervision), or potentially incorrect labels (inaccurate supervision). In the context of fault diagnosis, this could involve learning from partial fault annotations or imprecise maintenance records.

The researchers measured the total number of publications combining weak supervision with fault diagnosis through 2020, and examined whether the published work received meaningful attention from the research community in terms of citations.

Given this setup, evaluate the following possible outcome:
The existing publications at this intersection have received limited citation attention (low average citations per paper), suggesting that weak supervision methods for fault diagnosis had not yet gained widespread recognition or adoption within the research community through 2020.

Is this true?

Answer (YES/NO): NO